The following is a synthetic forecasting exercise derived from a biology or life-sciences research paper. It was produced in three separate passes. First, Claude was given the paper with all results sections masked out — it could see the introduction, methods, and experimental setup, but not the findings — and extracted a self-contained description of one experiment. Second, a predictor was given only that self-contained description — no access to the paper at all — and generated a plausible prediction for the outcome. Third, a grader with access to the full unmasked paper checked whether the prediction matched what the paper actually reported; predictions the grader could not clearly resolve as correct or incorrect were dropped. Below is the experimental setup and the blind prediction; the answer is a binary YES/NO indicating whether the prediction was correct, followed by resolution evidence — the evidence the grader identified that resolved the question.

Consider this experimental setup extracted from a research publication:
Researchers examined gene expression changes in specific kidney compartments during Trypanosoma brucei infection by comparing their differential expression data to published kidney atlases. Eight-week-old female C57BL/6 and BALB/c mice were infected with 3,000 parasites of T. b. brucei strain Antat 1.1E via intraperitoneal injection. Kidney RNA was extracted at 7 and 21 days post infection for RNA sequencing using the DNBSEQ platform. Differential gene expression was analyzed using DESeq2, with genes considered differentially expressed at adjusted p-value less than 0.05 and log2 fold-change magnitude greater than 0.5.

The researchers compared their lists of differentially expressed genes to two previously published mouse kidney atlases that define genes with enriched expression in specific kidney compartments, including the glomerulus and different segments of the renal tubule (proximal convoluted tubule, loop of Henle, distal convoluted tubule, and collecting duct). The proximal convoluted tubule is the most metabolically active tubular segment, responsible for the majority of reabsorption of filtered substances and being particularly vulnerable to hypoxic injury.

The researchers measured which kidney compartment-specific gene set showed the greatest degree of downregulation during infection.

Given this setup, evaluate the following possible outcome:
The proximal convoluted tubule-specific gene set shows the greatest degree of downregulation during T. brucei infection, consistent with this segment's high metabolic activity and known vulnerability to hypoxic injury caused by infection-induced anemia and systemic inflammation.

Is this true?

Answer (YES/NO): YES